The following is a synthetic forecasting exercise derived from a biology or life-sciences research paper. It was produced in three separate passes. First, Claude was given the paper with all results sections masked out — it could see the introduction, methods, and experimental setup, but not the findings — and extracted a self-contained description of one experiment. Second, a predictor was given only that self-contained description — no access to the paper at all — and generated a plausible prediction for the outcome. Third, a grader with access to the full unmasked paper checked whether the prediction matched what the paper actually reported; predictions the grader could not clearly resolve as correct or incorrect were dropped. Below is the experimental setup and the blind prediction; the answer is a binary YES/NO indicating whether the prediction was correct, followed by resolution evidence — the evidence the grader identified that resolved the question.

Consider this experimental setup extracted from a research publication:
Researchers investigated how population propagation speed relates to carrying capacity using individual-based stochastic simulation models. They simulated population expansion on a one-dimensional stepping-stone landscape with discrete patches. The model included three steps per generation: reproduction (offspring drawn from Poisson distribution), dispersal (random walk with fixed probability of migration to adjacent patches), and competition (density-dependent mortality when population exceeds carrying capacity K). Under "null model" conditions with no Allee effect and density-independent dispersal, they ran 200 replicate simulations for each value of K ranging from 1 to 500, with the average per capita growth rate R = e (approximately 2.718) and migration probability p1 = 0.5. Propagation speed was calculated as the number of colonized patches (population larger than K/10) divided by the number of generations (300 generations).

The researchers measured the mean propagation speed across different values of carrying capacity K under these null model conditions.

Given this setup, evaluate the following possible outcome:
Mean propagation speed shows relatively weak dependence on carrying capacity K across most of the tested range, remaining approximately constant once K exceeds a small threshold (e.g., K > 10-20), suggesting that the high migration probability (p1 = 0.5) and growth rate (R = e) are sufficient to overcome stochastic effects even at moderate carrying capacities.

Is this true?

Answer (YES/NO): YES